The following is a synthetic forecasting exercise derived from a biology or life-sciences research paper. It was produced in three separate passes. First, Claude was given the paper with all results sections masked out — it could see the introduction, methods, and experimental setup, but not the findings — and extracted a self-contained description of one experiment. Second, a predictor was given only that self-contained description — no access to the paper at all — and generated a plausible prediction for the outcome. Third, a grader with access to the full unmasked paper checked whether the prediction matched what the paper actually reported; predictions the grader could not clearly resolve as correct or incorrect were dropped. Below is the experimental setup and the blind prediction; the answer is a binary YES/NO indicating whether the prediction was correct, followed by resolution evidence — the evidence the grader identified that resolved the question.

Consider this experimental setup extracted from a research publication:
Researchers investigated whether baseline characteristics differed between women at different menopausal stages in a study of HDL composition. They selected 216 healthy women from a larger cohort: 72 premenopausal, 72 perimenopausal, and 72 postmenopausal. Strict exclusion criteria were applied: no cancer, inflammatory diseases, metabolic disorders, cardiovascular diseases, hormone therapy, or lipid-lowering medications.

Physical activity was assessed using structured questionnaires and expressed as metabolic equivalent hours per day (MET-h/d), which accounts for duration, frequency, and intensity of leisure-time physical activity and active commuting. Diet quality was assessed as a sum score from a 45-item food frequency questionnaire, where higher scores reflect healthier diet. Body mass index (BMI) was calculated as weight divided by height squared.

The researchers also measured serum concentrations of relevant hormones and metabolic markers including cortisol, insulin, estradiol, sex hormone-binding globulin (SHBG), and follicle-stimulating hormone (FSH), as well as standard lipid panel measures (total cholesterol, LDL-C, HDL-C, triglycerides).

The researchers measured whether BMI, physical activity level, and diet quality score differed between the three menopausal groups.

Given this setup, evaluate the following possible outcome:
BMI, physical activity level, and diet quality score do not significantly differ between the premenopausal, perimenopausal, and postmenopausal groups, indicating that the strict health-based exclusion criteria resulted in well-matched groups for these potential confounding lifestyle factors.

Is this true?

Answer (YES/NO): YES